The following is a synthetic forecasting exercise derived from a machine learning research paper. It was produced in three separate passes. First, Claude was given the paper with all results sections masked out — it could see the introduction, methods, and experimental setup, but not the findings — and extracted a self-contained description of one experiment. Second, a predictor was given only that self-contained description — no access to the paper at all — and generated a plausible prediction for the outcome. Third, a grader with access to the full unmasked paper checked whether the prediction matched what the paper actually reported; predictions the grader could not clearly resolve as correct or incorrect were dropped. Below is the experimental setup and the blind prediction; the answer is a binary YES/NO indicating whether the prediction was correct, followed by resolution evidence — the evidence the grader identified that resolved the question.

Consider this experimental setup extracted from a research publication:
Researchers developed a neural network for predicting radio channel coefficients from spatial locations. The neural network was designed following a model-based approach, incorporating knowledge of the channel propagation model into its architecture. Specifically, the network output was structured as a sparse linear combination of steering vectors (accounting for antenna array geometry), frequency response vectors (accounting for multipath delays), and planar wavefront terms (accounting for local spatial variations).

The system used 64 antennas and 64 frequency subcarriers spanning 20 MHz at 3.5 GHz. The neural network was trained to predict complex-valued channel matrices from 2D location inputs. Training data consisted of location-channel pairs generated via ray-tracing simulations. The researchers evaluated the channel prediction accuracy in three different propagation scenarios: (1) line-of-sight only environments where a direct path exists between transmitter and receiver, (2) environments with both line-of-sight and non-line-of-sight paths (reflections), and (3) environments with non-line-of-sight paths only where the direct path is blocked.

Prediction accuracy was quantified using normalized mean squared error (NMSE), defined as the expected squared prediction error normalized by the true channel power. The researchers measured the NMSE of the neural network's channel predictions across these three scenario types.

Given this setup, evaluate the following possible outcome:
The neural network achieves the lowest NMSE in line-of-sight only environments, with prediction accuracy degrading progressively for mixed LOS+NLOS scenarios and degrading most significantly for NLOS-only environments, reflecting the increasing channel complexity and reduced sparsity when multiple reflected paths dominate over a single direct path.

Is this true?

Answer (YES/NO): YES